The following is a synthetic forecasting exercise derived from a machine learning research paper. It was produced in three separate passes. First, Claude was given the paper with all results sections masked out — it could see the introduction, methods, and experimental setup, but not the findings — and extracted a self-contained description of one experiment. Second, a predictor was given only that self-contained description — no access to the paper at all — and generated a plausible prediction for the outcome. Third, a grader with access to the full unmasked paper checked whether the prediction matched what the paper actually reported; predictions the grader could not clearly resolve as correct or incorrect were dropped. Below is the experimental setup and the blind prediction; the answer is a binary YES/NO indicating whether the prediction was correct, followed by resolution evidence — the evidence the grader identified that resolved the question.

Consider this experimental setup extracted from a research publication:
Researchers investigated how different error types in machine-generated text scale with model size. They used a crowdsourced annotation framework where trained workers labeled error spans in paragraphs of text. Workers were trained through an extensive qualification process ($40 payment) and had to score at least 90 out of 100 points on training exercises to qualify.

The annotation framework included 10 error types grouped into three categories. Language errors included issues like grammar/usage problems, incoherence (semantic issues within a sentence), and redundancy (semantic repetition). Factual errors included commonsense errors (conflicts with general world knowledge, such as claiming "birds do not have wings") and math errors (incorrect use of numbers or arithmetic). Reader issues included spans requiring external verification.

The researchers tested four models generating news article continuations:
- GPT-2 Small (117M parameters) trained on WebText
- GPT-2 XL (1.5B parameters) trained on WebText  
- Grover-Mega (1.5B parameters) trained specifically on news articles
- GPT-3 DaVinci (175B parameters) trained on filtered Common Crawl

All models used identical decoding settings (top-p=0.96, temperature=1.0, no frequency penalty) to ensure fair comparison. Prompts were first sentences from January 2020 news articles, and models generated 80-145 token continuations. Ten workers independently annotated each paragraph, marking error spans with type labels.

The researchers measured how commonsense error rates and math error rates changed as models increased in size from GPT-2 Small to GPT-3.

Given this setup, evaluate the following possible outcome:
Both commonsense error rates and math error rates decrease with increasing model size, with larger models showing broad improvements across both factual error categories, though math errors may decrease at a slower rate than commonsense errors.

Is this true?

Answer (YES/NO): NO